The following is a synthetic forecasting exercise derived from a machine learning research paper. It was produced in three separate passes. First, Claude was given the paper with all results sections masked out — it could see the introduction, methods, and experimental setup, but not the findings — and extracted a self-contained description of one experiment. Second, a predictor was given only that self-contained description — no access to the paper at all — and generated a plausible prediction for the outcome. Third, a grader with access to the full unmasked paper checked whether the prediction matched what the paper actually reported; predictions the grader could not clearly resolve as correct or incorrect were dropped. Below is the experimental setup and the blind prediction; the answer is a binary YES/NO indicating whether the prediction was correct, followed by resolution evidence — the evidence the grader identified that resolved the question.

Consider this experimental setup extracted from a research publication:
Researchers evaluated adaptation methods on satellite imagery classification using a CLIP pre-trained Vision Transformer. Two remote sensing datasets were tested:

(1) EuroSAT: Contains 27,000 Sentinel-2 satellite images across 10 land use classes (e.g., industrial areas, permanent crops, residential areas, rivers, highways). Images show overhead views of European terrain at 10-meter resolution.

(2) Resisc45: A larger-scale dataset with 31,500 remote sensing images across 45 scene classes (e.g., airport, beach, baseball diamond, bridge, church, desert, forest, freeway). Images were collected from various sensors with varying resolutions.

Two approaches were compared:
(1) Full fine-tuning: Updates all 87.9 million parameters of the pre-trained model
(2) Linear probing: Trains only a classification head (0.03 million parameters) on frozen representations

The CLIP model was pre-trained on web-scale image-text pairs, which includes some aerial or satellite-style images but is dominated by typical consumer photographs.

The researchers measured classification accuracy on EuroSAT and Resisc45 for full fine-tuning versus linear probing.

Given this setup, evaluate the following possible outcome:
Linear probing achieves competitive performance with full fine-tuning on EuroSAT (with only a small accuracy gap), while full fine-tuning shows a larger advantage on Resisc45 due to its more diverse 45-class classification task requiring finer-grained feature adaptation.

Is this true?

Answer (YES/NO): NO